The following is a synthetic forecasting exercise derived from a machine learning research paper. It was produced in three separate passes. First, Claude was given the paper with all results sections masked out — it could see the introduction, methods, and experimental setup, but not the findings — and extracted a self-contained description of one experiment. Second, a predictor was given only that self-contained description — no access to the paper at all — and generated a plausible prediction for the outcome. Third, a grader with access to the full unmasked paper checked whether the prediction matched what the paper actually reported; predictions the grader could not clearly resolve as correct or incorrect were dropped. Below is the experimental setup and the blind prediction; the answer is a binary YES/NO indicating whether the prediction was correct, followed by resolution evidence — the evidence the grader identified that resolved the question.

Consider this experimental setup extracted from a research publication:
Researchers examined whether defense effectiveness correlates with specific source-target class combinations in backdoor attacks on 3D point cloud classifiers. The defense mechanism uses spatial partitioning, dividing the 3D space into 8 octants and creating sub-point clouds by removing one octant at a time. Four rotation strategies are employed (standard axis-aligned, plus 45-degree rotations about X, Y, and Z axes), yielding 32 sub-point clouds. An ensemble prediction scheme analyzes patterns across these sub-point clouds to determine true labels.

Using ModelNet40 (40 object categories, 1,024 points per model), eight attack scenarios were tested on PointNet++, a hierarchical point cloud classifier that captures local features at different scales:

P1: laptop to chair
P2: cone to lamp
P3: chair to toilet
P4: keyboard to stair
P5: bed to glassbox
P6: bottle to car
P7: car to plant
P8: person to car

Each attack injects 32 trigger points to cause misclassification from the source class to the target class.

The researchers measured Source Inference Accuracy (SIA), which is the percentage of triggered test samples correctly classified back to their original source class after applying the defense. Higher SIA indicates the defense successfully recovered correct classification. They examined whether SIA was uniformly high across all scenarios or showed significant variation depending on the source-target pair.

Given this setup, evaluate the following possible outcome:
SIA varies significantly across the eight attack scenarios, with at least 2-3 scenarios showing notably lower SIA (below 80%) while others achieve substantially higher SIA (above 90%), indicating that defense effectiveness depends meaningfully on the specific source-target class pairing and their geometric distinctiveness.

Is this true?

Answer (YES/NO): NO